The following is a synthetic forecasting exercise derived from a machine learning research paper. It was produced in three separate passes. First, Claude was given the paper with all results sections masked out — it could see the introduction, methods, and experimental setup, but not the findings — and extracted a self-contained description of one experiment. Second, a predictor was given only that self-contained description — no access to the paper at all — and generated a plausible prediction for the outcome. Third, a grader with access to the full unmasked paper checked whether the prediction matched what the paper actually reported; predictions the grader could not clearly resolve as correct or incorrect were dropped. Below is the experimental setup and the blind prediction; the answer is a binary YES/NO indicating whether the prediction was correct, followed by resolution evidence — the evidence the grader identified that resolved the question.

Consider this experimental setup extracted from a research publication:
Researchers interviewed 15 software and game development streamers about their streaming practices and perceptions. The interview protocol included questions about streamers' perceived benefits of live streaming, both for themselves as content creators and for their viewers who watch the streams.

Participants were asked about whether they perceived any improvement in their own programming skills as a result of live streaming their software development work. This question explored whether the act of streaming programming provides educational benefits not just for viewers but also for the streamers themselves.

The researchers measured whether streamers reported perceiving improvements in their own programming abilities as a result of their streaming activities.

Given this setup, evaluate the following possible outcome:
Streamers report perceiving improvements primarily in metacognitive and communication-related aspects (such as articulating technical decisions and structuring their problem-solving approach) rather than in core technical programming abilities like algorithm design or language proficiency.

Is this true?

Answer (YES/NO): NO